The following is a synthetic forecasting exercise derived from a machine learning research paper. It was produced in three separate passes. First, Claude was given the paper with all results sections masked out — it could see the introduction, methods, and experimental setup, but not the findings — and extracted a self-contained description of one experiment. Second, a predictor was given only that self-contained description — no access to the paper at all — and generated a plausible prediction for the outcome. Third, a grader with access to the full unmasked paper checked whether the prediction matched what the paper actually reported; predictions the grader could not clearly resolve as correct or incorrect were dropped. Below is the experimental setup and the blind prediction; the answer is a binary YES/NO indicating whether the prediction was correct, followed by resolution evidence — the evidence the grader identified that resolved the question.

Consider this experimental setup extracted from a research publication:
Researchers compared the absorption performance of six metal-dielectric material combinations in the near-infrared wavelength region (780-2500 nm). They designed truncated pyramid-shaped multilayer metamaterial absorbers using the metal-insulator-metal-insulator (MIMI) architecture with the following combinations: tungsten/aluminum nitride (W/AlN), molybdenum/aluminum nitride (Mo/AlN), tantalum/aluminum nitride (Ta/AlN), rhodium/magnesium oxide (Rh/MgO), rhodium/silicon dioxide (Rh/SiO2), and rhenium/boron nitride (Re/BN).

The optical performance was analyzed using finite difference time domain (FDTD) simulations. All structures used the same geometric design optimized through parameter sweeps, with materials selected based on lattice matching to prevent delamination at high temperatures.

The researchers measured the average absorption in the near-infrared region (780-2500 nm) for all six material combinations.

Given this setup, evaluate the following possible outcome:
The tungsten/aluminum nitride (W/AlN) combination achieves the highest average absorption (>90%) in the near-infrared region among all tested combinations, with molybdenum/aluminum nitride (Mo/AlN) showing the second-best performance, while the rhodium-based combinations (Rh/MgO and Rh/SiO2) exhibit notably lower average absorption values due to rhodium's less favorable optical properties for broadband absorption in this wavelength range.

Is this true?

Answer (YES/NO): NO